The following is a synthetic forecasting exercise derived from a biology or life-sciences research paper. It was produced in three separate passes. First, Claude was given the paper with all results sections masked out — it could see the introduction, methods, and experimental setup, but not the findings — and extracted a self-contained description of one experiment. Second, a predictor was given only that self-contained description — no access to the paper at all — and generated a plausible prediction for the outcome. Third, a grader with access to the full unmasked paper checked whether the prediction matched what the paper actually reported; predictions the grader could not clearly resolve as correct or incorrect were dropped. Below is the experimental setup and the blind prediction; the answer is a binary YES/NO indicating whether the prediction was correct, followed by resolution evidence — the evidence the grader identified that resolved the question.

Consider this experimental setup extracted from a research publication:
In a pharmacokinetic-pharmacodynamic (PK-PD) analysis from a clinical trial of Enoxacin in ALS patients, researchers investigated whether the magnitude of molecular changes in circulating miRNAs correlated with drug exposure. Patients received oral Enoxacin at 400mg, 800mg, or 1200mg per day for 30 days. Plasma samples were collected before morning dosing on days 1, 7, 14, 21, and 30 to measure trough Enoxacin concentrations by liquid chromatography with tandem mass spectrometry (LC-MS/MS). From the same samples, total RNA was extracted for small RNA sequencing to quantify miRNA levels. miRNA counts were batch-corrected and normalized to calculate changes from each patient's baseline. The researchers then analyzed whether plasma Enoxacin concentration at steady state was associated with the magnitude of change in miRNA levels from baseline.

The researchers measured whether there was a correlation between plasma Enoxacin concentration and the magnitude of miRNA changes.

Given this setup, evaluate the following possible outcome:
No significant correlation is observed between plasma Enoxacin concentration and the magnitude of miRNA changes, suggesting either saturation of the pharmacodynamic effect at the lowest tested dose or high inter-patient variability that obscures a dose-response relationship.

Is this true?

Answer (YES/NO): NO